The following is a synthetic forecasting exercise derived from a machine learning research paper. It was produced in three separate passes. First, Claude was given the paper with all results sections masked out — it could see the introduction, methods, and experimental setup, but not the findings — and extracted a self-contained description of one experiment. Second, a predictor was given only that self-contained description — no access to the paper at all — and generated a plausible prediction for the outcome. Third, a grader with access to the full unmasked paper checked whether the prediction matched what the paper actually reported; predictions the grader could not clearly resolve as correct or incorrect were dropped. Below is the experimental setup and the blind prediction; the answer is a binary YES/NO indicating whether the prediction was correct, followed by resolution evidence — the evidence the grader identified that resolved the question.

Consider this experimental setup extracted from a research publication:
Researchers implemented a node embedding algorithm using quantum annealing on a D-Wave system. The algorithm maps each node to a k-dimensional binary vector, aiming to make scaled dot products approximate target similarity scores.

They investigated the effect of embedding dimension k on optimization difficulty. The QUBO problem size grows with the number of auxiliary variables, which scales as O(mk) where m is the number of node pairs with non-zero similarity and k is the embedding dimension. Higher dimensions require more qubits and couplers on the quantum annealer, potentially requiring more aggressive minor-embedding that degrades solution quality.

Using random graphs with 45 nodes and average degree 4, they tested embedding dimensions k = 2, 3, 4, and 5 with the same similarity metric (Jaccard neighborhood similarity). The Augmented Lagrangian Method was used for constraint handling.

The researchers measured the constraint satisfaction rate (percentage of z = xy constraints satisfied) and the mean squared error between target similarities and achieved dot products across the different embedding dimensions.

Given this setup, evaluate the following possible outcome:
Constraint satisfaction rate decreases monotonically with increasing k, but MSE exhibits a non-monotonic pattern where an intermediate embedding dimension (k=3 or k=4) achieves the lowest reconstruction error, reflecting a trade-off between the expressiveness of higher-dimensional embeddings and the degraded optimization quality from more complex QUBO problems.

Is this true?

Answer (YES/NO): NO